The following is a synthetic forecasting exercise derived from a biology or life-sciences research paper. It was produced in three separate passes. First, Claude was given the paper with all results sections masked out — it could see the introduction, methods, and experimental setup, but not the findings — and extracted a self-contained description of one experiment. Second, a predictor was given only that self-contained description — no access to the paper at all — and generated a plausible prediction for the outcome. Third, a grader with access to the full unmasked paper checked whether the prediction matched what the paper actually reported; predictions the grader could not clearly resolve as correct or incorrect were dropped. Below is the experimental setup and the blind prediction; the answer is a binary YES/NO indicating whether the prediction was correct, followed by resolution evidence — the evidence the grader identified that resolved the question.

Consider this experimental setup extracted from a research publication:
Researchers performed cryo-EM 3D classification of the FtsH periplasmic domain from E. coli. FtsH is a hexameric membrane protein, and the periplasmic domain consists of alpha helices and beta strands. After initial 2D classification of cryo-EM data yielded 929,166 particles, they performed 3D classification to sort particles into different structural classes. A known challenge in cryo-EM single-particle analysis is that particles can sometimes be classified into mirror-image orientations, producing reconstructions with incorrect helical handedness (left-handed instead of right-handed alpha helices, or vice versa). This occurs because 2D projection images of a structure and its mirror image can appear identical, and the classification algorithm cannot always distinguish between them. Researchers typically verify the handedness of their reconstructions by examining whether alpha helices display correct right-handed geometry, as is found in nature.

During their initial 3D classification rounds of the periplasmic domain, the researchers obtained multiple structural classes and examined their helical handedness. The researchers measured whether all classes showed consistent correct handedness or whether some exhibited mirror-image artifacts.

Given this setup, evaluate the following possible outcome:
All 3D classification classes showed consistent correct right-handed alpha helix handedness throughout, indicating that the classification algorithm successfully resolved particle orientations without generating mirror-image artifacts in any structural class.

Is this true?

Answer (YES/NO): NO